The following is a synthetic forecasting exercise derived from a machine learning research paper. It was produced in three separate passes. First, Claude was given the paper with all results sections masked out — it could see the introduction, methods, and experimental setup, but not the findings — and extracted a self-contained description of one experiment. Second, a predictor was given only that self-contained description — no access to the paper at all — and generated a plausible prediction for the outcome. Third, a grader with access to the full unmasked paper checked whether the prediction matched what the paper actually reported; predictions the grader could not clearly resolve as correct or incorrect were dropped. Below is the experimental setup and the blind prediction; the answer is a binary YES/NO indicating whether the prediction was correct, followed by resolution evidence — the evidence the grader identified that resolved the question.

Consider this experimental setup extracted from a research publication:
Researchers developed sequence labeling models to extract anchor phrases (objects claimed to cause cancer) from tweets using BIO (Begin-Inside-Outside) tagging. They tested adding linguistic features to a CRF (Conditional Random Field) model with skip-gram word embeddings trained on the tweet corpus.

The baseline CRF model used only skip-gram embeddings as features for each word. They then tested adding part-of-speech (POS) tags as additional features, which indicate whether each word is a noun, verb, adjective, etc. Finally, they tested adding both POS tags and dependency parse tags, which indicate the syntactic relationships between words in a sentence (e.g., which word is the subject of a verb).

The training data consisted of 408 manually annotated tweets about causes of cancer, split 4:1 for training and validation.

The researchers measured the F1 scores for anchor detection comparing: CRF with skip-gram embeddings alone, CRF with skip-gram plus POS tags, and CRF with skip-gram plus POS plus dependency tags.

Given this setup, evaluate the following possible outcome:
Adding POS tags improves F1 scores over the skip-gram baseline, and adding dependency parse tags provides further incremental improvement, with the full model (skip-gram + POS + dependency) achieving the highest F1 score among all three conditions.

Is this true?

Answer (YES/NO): YES